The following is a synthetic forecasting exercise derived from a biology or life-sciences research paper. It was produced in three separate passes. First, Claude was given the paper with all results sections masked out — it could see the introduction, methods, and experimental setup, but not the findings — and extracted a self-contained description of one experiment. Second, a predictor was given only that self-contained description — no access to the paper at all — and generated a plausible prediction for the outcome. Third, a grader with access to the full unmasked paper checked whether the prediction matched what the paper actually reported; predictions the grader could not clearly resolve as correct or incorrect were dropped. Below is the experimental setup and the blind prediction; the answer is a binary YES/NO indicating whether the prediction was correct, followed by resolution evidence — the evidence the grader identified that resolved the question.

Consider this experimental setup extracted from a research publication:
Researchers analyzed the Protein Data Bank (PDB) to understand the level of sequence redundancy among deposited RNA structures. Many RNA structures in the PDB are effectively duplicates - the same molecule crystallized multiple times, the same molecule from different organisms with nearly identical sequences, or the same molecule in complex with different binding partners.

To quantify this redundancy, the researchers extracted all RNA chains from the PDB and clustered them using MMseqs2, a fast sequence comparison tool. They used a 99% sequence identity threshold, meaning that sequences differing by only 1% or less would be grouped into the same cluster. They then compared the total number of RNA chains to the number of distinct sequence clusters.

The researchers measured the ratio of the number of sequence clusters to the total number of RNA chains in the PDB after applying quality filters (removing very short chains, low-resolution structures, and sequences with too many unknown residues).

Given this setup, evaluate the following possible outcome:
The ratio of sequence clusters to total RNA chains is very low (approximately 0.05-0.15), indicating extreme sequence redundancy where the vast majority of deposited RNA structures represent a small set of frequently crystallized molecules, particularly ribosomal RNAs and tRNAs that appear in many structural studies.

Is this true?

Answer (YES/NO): YES